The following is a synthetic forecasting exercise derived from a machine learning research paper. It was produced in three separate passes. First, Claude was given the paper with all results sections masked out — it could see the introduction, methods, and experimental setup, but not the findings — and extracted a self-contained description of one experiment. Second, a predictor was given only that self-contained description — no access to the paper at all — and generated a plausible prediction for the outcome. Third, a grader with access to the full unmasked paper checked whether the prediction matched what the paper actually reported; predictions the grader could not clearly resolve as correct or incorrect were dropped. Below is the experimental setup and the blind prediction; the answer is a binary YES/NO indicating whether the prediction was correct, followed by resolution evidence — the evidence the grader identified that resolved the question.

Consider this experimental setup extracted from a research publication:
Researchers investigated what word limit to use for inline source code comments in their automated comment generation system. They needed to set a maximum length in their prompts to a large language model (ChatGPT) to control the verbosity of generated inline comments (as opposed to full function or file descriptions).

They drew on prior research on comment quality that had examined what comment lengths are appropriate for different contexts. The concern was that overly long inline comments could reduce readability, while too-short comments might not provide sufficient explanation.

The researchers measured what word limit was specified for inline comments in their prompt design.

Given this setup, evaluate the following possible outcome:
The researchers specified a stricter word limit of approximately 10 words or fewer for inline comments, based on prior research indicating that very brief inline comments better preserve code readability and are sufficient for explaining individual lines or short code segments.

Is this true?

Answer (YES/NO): NO